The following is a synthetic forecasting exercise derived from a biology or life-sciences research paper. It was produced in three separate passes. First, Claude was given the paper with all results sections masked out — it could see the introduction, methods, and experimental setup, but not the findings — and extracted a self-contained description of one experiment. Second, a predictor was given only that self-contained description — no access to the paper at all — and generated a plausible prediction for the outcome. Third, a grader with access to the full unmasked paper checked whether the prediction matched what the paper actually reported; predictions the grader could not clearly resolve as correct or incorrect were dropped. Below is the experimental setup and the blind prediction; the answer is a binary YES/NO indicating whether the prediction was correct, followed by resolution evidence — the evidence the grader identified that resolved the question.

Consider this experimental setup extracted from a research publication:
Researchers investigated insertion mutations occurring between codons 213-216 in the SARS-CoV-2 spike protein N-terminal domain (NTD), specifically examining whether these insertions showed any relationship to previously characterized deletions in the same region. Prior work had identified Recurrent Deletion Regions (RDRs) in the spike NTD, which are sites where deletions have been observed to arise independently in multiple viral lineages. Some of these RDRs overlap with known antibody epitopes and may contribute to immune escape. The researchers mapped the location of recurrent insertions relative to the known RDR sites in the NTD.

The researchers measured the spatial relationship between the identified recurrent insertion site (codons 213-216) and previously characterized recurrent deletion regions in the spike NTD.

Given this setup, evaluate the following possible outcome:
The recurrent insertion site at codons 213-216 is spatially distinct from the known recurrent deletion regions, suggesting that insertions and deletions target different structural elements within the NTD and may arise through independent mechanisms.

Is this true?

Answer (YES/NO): YES